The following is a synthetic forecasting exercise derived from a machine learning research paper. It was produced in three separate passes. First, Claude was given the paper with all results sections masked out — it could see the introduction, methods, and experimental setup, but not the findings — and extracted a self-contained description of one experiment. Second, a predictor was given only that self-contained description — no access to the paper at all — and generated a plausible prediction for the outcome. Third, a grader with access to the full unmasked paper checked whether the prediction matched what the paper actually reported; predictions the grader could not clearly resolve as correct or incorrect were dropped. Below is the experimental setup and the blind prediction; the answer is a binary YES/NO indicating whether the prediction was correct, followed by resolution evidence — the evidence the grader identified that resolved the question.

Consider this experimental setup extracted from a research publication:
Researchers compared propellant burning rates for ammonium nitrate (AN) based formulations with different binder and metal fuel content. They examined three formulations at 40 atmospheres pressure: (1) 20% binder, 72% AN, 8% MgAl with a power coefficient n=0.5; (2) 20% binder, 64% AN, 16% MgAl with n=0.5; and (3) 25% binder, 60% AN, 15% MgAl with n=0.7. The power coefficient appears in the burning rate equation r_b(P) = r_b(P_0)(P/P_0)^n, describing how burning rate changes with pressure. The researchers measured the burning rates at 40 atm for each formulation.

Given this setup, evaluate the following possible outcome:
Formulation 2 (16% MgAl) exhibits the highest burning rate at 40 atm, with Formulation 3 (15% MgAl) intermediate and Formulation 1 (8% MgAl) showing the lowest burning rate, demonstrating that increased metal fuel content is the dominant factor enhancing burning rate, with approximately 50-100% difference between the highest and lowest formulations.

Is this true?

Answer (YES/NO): NO